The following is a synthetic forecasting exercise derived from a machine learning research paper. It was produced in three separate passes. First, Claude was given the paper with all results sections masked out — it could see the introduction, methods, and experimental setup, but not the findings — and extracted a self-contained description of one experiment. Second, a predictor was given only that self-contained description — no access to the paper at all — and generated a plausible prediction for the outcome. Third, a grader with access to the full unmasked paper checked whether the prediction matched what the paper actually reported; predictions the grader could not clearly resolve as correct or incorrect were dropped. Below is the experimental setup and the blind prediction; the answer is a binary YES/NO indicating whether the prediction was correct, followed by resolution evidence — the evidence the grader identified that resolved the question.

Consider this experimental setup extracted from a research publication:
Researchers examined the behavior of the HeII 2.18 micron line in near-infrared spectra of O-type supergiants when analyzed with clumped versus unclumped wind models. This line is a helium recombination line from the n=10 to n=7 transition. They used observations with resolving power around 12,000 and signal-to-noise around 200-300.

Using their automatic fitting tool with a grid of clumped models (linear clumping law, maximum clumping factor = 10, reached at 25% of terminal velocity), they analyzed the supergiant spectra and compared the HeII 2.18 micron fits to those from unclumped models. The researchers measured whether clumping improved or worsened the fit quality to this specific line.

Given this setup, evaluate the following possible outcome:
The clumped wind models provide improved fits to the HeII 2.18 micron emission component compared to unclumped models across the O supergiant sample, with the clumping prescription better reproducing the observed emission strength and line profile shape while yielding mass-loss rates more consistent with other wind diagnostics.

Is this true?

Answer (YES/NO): NO